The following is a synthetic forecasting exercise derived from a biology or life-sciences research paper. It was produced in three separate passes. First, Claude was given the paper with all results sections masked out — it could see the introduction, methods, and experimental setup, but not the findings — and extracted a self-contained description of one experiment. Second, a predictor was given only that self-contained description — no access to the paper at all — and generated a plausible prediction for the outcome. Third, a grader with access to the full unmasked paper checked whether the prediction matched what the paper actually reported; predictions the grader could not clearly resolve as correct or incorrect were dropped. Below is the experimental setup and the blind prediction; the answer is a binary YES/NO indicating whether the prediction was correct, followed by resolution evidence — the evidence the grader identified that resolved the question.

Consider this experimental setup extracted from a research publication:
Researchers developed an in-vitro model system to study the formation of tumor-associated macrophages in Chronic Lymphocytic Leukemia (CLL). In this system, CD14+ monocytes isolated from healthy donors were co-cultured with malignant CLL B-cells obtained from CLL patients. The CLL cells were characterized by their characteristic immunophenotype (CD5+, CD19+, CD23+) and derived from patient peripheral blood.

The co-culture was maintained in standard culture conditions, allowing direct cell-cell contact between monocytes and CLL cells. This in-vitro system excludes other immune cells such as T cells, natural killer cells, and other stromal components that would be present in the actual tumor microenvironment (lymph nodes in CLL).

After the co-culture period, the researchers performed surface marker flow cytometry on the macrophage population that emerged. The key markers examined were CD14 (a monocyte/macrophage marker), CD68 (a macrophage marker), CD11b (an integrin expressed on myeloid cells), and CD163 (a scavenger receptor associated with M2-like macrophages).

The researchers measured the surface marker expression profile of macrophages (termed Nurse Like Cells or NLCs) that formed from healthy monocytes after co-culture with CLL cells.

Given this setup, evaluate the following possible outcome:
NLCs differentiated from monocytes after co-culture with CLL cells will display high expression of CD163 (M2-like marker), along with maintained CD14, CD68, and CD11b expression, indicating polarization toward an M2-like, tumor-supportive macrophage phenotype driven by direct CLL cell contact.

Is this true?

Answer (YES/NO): NO